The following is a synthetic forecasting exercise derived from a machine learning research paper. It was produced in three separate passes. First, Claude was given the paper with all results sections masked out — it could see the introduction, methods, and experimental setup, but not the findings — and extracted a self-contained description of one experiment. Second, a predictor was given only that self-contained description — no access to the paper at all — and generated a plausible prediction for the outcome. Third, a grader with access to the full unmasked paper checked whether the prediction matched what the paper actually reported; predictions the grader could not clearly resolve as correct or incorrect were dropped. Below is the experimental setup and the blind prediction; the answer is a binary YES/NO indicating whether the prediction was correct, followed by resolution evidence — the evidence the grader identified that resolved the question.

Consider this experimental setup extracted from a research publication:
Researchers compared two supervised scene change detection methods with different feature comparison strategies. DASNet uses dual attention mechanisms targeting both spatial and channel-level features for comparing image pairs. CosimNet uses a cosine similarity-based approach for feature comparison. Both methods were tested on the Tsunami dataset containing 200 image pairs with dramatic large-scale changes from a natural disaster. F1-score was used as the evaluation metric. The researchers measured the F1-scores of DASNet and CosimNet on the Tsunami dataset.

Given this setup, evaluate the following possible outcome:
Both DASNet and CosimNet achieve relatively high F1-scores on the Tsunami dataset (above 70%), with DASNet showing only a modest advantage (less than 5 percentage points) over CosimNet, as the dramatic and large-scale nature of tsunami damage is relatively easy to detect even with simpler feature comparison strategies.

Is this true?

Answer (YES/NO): YES